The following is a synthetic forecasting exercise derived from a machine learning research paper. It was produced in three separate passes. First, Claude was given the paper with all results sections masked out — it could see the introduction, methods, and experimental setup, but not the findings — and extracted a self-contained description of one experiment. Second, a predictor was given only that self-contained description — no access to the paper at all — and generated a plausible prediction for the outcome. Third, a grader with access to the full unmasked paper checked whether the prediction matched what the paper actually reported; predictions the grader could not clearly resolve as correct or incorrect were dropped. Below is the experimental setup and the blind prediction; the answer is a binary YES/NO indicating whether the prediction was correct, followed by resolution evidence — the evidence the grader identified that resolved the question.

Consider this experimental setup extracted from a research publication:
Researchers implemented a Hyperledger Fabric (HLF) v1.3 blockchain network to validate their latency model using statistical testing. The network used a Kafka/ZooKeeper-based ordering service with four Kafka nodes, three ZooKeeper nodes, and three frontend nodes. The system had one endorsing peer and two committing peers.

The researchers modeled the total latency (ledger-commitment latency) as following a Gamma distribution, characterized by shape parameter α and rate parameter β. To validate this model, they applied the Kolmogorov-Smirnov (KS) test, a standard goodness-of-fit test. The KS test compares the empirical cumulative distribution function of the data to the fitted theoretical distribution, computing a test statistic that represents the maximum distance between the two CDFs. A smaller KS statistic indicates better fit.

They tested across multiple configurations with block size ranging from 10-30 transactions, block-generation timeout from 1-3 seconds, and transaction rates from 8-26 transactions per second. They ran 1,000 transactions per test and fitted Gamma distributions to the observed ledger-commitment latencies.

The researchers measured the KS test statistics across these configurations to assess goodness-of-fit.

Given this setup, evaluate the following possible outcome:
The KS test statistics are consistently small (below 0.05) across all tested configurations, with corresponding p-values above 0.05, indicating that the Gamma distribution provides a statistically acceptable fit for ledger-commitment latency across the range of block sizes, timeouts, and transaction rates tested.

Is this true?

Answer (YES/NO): NO